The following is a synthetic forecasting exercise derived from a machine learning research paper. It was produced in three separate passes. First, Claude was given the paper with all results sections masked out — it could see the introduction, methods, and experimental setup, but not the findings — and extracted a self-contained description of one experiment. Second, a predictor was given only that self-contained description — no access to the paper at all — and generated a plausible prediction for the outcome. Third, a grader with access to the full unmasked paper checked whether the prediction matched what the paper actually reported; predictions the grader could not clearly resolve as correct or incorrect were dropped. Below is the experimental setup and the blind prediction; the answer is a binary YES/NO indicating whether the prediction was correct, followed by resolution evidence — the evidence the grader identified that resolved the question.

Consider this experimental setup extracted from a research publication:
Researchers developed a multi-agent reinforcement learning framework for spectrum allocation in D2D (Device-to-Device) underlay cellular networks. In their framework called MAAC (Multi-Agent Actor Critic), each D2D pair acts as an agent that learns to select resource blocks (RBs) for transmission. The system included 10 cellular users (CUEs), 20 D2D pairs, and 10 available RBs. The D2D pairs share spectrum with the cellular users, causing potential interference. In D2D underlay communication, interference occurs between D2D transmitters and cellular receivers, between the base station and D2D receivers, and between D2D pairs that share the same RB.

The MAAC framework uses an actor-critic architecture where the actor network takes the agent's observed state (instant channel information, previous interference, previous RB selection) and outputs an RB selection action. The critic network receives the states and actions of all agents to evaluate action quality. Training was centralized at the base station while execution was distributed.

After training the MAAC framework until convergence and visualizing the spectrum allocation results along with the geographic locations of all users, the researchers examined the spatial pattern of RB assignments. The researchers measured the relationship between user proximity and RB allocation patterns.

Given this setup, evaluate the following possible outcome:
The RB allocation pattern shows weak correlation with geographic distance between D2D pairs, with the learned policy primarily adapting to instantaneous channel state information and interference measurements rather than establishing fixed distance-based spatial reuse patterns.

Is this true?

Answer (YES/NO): NO